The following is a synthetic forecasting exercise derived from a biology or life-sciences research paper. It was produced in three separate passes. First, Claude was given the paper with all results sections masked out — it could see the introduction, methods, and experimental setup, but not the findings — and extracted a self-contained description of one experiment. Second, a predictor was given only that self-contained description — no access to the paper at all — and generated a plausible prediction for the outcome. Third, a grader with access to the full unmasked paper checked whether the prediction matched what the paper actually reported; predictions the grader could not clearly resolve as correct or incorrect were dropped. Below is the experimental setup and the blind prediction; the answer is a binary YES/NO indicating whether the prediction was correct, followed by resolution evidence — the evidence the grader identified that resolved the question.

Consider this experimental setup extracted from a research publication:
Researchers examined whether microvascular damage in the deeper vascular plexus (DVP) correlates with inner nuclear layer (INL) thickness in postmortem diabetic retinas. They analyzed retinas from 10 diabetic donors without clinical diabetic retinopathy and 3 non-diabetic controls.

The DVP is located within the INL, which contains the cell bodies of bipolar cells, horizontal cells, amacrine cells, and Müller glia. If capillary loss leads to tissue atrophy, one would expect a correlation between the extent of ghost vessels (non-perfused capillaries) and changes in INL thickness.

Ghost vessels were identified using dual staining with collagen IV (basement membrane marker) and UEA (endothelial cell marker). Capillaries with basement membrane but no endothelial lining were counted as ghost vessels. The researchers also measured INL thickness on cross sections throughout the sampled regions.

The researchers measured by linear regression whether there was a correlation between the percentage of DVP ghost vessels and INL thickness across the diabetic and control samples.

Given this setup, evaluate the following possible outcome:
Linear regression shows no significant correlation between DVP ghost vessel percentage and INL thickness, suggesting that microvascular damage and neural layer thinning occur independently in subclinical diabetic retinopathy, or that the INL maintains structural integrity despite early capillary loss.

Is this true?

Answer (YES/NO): YES